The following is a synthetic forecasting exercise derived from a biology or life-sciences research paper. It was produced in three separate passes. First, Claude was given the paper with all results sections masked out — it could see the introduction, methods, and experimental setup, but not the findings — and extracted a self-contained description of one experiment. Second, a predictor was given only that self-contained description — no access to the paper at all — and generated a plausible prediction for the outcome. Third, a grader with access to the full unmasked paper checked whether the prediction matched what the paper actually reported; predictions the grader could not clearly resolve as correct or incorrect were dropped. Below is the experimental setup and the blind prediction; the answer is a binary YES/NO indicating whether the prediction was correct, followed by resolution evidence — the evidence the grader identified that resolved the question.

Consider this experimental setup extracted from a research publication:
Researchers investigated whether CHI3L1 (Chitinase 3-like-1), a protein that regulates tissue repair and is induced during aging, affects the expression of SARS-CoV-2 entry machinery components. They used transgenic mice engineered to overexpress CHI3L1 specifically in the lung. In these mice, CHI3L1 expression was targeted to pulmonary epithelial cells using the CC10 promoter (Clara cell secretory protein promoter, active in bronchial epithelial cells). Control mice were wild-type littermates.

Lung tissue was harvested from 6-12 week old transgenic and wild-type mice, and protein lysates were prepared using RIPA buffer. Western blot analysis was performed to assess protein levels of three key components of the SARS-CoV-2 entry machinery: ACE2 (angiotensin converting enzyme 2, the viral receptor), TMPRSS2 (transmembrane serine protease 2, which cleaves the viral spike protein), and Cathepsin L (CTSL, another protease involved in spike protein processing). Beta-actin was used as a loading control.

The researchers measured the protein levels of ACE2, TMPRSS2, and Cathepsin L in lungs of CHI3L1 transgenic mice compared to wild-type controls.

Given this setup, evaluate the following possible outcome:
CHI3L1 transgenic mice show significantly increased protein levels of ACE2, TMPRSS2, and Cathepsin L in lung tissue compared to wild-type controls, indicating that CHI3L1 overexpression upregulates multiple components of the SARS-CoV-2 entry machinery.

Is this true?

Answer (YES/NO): YES